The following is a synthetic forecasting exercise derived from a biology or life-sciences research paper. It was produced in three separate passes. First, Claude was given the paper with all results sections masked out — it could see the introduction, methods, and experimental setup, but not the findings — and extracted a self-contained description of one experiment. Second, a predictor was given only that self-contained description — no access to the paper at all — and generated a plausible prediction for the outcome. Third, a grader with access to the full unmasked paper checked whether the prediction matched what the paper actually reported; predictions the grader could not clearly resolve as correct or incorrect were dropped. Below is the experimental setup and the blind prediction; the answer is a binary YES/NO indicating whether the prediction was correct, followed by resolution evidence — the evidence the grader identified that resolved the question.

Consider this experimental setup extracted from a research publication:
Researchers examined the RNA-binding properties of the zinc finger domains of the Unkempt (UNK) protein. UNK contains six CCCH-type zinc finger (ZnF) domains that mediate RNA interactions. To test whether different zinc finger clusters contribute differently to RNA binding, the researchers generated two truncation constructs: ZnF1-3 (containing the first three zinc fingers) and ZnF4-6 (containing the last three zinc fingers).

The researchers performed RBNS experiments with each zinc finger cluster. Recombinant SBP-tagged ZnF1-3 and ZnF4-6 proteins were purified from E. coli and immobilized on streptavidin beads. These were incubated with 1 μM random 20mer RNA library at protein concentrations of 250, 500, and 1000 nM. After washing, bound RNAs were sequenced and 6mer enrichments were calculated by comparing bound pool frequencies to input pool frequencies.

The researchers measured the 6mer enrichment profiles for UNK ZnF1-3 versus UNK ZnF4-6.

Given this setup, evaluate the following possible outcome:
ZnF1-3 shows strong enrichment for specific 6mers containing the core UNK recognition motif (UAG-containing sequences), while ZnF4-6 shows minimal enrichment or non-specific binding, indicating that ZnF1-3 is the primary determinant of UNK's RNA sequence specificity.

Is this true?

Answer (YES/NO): NO